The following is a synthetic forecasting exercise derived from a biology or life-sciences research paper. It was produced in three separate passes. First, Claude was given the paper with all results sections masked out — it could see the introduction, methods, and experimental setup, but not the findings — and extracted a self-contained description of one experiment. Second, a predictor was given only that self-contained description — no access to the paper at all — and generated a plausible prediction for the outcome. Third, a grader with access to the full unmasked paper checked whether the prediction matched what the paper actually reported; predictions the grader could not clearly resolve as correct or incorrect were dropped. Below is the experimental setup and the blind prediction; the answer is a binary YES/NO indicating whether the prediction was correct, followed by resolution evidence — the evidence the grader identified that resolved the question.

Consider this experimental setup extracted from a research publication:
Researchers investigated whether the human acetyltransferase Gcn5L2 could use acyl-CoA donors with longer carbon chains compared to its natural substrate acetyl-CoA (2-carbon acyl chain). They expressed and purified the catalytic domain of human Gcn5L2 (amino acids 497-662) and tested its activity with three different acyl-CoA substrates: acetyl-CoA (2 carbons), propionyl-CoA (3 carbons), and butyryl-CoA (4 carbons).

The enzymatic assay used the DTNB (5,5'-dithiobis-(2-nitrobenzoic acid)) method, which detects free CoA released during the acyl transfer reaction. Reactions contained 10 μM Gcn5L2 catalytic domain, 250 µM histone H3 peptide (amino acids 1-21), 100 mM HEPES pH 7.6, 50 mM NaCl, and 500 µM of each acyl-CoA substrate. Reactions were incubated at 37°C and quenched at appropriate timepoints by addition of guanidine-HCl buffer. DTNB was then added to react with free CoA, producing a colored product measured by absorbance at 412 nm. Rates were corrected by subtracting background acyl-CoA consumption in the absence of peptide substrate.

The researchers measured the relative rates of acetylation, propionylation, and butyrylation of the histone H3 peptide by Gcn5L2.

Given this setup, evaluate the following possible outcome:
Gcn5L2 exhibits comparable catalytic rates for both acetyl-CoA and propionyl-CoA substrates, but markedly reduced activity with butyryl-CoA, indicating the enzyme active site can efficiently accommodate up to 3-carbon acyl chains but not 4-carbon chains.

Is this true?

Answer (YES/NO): NO